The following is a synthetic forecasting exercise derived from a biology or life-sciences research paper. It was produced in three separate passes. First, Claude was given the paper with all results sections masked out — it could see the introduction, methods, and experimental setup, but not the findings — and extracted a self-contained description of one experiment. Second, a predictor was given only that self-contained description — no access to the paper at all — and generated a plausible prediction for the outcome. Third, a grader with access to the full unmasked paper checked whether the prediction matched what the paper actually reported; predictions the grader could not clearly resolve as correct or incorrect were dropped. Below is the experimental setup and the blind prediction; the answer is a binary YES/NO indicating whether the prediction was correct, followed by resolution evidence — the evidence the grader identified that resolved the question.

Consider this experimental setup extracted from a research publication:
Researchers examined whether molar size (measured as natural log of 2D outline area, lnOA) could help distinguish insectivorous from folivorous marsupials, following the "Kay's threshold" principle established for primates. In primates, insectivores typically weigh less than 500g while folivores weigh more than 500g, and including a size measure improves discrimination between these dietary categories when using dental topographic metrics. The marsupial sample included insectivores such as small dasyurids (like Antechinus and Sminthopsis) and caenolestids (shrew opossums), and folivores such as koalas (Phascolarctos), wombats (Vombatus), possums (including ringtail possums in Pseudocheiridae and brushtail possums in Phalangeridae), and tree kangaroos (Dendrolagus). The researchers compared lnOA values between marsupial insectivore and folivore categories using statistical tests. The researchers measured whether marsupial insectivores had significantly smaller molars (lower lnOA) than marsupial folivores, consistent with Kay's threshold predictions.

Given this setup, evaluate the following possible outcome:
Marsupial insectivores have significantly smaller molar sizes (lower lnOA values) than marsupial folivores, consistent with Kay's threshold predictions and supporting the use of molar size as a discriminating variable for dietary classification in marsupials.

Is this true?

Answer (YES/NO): YES